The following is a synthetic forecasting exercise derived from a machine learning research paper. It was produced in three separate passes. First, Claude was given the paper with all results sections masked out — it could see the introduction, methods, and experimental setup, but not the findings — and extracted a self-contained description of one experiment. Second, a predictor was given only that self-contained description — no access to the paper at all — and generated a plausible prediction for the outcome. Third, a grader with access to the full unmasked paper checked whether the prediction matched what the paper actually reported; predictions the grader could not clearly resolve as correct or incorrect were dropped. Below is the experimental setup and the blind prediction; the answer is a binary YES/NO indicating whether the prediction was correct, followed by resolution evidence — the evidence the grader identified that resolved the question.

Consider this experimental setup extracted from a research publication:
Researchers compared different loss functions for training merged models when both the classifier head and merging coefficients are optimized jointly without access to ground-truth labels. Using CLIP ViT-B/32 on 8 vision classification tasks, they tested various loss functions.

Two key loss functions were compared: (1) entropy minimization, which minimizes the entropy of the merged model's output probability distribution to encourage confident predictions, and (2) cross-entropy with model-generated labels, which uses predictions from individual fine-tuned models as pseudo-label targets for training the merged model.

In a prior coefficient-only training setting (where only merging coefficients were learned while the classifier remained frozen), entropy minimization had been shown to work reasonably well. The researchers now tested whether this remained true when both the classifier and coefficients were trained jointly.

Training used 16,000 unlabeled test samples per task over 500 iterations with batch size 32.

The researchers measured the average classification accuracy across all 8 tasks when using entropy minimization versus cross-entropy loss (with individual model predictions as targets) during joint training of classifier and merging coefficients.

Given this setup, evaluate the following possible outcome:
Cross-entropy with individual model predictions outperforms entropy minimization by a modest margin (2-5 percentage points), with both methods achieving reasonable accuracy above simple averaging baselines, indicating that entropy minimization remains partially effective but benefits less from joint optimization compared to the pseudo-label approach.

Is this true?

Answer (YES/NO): NO